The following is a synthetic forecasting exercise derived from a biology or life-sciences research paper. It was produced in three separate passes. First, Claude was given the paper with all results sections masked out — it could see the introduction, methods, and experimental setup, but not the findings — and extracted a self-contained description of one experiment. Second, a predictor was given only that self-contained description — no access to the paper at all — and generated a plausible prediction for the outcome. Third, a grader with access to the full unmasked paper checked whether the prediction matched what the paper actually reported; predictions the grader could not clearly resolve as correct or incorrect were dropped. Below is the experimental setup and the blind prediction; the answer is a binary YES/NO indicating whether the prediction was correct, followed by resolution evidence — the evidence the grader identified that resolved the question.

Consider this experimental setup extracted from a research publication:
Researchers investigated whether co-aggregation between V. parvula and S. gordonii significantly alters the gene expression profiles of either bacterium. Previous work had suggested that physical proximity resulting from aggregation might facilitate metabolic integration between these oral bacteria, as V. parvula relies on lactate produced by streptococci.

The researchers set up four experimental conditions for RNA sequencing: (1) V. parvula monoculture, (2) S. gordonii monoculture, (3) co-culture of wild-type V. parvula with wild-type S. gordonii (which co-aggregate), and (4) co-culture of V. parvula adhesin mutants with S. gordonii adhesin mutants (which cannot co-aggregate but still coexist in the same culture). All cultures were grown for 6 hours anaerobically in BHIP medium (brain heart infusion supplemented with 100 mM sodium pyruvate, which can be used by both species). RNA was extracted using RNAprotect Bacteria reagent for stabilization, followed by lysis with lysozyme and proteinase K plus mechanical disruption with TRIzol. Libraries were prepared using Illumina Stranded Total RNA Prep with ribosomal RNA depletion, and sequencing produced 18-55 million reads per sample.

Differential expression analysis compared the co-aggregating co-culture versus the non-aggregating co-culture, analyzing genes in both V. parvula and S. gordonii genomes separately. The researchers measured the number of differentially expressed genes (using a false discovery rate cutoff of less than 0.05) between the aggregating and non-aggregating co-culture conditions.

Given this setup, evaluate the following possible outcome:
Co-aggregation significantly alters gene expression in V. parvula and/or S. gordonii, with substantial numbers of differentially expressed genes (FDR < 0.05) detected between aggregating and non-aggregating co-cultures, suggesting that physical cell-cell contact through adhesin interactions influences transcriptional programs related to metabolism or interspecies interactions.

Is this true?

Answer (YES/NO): NO